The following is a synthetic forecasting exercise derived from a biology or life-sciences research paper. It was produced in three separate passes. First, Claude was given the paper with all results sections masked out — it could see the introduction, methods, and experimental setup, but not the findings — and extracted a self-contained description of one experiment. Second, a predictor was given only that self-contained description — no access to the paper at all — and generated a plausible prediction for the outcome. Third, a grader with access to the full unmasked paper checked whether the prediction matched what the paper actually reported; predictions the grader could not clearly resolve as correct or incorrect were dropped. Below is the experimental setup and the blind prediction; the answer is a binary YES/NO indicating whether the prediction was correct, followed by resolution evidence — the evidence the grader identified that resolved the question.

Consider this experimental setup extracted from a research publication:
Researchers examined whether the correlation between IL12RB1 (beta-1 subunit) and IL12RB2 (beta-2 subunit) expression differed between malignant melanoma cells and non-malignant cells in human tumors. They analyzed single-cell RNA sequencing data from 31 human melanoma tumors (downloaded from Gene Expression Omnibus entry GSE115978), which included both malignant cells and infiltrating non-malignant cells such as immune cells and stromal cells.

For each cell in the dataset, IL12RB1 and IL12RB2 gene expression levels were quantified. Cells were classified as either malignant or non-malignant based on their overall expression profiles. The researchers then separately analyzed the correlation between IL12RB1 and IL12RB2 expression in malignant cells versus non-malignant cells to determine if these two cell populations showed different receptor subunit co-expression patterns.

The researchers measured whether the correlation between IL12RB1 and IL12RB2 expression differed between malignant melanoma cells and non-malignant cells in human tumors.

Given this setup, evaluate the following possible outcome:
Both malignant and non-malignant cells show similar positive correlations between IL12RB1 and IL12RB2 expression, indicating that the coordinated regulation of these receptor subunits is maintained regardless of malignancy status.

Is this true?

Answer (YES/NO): NO